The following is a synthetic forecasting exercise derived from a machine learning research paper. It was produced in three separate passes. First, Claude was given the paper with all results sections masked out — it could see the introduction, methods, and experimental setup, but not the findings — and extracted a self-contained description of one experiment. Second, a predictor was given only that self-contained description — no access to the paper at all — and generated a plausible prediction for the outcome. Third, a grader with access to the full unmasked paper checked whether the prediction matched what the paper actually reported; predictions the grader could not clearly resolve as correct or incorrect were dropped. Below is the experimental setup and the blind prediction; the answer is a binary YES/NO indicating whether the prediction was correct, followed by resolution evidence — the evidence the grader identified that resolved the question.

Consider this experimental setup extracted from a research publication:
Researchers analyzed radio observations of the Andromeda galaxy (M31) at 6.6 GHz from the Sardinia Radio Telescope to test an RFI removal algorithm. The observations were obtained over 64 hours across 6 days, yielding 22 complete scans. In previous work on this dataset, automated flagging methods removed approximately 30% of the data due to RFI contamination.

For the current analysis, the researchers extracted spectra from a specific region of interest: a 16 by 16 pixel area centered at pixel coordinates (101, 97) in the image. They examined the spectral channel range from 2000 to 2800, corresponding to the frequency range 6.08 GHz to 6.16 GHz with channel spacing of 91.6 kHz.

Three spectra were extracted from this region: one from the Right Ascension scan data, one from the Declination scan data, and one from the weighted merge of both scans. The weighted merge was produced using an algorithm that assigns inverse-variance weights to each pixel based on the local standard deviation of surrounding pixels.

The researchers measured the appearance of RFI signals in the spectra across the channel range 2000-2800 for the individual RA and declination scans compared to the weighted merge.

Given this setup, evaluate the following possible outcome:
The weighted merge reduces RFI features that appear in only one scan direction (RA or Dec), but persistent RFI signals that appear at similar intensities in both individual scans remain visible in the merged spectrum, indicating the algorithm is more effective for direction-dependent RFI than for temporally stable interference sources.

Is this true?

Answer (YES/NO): YES